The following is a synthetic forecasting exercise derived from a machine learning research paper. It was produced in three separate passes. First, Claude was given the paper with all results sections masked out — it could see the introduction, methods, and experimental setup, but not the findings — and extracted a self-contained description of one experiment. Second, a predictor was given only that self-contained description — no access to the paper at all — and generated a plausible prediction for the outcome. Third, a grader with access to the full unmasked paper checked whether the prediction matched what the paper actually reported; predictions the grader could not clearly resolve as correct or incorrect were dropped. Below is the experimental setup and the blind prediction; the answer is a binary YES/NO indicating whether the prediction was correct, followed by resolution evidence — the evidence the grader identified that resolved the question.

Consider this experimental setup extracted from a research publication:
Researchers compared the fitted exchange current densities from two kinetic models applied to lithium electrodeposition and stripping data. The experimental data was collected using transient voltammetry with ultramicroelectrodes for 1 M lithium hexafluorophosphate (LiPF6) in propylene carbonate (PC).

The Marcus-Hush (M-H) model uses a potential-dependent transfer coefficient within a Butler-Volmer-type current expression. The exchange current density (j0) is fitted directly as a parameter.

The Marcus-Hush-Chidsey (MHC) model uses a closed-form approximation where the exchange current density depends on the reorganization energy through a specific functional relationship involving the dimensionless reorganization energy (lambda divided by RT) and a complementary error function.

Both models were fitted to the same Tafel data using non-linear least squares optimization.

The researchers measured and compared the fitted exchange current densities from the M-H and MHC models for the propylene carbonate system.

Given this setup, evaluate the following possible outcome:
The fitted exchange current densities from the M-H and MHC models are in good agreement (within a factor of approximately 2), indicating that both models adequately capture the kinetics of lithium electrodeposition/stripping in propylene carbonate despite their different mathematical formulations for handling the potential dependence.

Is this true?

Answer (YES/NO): YES